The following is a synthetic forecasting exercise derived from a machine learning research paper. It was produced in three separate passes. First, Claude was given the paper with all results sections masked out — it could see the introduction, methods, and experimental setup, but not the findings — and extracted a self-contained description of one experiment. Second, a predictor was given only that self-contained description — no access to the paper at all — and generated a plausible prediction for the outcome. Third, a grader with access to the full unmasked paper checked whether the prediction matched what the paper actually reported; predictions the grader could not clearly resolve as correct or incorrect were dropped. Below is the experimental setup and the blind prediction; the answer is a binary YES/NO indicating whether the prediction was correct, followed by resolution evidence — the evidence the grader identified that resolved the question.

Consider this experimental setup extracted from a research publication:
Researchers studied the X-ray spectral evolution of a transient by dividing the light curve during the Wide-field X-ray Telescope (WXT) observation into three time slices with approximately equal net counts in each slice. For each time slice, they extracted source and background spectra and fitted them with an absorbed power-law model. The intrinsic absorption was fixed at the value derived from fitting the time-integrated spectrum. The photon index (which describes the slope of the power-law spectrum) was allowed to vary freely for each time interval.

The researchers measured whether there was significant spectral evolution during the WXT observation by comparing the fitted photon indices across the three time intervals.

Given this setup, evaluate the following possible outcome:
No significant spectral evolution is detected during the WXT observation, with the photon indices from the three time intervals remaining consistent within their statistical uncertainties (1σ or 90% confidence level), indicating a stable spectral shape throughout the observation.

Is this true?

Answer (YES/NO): YES